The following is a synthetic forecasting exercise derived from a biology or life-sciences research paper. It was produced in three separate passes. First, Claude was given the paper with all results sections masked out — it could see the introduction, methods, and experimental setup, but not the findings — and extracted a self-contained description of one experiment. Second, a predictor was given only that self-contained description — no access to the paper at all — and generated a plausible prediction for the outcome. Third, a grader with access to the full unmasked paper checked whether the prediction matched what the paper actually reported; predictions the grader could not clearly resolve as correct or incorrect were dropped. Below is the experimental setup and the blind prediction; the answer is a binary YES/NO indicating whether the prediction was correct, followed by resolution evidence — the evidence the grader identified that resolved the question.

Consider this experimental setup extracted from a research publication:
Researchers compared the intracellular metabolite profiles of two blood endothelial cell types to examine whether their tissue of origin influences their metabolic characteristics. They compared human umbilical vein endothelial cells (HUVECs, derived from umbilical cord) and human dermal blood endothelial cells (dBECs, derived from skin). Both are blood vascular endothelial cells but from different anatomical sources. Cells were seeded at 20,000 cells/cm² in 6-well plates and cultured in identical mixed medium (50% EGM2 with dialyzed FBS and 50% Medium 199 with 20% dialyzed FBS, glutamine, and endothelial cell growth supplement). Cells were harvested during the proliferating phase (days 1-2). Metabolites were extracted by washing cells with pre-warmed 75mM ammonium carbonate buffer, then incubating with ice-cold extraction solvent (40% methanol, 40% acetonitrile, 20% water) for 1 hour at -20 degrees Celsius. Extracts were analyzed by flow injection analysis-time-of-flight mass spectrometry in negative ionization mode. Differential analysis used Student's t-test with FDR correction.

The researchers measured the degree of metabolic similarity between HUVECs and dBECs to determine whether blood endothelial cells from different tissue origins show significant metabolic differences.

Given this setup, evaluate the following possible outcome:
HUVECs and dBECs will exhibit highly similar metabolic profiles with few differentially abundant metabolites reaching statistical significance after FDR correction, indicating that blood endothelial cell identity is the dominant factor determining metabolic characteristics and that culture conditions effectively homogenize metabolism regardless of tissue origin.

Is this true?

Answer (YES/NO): NO